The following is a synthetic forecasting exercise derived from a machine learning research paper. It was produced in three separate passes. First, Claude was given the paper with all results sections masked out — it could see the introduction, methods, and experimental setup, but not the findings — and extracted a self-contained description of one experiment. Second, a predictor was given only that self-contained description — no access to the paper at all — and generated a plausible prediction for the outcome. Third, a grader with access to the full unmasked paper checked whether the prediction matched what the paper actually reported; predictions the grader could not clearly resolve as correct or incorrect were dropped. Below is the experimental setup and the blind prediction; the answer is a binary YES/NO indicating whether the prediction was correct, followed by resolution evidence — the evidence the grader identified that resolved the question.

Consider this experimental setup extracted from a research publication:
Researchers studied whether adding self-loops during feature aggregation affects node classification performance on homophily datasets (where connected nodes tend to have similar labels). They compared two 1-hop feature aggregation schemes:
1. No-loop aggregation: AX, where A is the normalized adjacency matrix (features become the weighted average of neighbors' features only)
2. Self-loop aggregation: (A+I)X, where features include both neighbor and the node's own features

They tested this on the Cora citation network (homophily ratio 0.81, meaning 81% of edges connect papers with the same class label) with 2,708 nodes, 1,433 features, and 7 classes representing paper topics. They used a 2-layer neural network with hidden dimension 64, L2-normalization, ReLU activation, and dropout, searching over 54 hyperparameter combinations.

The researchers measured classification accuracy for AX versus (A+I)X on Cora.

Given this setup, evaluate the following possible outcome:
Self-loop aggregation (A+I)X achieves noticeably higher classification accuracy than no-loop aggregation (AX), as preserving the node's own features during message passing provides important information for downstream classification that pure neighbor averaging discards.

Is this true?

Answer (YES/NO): YES